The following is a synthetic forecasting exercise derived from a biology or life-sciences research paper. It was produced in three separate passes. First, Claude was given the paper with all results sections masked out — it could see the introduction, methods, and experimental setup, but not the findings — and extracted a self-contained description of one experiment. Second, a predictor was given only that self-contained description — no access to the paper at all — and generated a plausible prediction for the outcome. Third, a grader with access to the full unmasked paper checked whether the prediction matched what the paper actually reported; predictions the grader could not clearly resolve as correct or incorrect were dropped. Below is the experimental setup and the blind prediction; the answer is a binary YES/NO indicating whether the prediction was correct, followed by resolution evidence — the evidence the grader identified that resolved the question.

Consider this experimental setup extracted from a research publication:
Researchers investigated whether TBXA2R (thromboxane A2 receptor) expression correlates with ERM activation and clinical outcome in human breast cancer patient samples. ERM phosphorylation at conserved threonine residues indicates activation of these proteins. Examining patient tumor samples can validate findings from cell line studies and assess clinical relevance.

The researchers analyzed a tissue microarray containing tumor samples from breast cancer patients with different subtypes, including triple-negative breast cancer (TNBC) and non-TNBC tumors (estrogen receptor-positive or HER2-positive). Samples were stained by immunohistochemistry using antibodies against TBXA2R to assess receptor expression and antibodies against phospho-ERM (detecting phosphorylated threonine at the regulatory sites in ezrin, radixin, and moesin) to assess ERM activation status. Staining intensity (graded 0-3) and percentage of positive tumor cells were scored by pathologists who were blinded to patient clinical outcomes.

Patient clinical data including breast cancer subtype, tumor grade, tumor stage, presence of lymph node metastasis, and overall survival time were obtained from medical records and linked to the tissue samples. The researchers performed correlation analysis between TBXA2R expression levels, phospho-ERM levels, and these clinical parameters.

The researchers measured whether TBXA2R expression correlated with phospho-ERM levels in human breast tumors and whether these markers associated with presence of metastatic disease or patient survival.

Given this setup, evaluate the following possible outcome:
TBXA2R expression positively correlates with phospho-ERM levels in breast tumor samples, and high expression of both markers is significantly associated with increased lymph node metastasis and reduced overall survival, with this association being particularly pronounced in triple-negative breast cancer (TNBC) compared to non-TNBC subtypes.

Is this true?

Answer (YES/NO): NO